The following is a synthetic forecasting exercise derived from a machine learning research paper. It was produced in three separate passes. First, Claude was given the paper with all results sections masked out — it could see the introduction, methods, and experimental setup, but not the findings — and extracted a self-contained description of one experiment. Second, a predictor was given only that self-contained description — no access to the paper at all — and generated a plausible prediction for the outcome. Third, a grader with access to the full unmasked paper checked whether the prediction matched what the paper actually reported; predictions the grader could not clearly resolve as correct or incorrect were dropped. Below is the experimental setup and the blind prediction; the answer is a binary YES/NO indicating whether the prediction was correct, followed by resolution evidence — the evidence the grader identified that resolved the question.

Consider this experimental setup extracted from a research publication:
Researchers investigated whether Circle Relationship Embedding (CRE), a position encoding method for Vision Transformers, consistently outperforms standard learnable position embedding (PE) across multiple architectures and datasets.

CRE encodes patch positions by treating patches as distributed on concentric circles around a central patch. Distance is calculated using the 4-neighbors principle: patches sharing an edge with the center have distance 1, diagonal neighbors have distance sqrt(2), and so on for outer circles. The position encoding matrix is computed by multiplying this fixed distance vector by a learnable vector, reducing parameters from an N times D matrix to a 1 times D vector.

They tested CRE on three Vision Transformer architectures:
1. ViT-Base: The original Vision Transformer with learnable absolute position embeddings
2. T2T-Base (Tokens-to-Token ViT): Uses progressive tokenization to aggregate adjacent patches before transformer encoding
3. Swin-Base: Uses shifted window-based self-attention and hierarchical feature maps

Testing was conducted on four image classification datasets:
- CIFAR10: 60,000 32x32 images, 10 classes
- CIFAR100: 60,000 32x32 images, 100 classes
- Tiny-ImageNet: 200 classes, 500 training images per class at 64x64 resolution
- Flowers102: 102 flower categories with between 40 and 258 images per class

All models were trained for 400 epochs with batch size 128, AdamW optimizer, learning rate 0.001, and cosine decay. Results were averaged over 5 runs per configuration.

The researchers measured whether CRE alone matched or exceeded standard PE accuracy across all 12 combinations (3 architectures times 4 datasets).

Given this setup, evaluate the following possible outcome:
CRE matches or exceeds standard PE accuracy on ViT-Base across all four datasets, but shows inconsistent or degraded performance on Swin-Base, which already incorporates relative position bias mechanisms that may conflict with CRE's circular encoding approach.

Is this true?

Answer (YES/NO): NO